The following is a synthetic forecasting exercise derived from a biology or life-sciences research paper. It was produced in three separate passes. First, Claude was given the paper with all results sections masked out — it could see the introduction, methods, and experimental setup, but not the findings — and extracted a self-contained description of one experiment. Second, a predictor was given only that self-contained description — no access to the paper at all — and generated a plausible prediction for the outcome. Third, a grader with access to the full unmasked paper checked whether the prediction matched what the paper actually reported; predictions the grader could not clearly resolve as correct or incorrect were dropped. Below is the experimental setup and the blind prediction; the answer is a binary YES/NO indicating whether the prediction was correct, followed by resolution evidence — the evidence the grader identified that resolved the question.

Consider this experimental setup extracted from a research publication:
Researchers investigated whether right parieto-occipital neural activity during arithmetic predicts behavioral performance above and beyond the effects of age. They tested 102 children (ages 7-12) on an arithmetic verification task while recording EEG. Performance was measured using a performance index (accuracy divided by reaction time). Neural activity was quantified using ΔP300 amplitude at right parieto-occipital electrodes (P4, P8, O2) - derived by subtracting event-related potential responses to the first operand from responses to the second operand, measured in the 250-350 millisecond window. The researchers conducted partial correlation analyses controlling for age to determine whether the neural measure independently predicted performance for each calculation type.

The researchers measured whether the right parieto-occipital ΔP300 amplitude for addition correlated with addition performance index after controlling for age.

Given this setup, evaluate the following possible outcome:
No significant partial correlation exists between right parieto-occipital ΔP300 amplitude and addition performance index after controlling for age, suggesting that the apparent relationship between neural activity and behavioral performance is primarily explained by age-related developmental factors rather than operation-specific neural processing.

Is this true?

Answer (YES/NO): NO